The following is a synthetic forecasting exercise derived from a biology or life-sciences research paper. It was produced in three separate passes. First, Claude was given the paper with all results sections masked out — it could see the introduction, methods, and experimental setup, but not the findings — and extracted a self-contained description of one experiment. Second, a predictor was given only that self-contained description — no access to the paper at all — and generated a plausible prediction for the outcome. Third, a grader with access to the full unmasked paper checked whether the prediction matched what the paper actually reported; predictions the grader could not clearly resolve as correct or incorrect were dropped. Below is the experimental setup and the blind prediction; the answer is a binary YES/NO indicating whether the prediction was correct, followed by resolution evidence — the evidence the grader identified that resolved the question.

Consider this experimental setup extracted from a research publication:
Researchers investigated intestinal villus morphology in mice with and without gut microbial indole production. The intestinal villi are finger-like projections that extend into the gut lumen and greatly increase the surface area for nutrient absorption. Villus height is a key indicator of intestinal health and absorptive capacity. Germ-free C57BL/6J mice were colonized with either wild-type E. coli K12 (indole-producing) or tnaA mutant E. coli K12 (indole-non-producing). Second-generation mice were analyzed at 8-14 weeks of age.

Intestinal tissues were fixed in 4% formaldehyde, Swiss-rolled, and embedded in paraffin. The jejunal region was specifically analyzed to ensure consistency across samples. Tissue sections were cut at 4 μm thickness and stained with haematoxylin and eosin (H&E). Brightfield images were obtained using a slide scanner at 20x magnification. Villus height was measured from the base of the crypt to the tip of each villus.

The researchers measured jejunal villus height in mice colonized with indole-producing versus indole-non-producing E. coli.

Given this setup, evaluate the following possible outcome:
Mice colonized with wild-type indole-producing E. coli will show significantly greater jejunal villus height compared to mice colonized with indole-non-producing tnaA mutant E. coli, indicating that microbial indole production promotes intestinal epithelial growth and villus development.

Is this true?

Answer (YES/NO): NO